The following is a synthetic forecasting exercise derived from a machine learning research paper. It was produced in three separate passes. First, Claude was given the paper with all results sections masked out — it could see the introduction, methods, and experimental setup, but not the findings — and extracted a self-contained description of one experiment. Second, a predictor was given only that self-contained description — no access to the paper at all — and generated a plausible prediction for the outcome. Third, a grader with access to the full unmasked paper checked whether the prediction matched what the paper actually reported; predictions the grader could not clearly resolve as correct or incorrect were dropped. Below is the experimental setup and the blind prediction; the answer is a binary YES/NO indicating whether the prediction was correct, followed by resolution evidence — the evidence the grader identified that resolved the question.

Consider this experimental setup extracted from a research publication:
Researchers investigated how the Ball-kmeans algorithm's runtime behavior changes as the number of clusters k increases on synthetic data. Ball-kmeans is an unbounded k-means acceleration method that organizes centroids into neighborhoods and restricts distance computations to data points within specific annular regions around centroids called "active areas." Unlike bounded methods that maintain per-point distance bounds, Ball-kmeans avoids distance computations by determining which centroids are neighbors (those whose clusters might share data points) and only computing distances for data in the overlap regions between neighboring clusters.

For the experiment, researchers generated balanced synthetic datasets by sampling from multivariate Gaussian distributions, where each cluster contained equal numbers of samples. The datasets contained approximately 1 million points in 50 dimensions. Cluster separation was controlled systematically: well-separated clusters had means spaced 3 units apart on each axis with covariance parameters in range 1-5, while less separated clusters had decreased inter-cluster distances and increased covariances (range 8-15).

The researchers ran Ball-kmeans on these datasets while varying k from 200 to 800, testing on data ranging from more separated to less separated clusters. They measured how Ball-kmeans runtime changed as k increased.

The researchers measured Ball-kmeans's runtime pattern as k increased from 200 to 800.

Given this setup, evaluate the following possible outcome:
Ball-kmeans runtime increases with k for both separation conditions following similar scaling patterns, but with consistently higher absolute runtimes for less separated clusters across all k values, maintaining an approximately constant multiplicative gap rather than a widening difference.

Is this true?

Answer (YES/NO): NO